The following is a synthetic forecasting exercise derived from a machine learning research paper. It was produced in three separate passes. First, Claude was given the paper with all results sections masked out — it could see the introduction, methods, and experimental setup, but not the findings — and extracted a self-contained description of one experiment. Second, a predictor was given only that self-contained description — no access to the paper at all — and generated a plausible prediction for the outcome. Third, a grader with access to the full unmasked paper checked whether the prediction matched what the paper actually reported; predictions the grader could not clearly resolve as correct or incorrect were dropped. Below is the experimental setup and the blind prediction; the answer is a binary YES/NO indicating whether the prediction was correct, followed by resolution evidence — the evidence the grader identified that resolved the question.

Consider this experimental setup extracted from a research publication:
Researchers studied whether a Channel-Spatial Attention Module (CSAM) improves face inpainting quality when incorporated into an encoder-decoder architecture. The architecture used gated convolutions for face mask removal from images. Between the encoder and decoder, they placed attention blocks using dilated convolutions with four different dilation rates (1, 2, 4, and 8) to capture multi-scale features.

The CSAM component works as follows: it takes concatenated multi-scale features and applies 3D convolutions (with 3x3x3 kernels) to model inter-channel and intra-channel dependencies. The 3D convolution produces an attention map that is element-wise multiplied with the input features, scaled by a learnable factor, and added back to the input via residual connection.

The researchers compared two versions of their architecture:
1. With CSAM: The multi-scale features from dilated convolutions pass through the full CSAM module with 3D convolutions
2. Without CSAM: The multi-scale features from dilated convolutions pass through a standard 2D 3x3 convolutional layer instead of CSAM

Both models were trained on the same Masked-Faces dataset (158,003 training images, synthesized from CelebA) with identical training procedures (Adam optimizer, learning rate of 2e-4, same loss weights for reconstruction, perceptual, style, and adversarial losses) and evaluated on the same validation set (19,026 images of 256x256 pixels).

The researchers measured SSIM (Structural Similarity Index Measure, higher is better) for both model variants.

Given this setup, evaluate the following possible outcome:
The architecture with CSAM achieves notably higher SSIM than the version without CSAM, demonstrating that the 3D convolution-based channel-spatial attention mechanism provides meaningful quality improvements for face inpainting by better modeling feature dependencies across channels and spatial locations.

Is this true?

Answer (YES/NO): NO